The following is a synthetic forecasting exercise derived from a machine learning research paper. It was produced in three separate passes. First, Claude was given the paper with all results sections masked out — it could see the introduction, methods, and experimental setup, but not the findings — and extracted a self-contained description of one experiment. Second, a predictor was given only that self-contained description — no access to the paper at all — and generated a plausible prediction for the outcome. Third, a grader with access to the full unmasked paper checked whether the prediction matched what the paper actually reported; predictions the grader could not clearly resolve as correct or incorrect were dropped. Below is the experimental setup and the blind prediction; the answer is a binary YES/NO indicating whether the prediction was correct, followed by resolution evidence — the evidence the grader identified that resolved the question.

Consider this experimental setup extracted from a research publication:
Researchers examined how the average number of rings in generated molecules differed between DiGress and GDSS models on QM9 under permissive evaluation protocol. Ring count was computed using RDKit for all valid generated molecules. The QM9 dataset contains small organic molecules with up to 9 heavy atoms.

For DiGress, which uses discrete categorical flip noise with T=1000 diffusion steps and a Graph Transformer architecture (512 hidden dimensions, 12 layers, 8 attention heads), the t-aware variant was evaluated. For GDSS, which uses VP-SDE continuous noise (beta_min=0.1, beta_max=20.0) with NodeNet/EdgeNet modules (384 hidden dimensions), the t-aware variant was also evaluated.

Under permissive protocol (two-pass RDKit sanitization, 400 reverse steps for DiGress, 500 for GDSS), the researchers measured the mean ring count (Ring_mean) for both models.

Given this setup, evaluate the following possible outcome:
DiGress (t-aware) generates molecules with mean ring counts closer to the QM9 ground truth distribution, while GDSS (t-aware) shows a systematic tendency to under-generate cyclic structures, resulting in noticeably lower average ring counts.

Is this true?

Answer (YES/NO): NO